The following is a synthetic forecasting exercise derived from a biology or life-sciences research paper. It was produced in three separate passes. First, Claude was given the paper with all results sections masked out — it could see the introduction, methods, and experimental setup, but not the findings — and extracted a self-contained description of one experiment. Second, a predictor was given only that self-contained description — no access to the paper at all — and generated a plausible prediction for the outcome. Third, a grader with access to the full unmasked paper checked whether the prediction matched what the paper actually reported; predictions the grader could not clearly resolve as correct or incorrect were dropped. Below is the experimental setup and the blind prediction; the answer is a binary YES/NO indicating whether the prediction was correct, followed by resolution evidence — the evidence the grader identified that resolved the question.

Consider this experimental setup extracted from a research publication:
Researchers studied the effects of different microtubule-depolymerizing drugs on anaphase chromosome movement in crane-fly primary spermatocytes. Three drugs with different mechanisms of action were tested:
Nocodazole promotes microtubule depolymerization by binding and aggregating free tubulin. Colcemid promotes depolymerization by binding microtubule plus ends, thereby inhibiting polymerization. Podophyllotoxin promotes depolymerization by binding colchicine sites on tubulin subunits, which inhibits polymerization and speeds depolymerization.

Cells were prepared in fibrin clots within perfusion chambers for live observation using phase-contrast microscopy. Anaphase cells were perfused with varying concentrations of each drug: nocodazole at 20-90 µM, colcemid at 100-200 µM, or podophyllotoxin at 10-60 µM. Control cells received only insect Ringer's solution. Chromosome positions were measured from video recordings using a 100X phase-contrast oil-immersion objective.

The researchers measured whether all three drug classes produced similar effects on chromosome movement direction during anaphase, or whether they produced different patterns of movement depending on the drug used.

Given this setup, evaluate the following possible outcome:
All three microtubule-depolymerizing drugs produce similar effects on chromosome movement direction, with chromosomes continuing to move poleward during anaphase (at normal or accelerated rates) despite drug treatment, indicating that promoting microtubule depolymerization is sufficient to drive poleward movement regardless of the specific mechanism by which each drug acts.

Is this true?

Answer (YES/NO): NO